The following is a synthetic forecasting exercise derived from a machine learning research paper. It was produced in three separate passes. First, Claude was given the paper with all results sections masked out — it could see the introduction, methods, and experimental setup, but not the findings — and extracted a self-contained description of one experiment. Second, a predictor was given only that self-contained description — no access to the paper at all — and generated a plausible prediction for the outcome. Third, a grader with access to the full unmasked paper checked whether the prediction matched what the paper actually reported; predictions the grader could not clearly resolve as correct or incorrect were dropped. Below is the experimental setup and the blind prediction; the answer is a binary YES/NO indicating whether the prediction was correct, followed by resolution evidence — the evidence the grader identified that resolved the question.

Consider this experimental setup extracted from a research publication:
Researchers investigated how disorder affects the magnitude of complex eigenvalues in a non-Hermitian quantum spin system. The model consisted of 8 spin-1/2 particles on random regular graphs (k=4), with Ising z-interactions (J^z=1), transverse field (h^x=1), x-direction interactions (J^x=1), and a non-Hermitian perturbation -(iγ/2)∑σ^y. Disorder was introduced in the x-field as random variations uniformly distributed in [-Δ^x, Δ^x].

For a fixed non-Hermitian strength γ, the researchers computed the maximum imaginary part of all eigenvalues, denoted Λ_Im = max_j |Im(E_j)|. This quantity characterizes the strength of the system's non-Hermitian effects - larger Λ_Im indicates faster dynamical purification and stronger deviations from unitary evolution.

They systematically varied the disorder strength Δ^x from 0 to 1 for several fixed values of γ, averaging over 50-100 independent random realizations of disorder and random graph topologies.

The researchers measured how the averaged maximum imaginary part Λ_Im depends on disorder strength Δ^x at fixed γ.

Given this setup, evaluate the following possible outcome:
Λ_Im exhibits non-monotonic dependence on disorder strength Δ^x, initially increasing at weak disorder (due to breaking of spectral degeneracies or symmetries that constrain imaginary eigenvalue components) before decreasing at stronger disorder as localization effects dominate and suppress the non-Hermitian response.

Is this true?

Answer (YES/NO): NO